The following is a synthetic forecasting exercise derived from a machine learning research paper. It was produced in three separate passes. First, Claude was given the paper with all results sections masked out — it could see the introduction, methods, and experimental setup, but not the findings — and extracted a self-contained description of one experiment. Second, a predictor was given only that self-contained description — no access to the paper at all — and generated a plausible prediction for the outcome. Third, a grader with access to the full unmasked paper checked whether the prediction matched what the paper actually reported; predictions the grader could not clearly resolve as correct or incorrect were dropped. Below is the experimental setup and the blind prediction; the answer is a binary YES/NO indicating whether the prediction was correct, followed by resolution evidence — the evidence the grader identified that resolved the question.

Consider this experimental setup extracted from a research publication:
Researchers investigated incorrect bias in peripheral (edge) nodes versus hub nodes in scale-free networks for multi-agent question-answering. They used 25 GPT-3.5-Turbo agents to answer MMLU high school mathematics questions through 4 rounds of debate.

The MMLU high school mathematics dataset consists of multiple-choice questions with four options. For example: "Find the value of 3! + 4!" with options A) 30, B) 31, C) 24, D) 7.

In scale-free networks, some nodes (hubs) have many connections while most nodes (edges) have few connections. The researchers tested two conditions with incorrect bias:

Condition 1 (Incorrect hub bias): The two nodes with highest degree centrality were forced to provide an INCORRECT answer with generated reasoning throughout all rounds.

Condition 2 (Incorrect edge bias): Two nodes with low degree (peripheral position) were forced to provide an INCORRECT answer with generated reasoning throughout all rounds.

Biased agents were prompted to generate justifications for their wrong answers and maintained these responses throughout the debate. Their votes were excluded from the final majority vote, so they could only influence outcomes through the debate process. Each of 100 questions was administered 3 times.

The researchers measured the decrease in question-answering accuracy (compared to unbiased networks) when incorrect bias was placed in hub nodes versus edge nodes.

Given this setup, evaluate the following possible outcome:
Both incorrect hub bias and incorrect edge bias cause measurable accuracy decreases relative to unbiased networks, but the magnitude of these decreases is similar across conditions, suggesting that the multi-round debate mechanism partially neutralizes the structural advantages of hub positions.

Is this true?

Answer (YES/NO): NO